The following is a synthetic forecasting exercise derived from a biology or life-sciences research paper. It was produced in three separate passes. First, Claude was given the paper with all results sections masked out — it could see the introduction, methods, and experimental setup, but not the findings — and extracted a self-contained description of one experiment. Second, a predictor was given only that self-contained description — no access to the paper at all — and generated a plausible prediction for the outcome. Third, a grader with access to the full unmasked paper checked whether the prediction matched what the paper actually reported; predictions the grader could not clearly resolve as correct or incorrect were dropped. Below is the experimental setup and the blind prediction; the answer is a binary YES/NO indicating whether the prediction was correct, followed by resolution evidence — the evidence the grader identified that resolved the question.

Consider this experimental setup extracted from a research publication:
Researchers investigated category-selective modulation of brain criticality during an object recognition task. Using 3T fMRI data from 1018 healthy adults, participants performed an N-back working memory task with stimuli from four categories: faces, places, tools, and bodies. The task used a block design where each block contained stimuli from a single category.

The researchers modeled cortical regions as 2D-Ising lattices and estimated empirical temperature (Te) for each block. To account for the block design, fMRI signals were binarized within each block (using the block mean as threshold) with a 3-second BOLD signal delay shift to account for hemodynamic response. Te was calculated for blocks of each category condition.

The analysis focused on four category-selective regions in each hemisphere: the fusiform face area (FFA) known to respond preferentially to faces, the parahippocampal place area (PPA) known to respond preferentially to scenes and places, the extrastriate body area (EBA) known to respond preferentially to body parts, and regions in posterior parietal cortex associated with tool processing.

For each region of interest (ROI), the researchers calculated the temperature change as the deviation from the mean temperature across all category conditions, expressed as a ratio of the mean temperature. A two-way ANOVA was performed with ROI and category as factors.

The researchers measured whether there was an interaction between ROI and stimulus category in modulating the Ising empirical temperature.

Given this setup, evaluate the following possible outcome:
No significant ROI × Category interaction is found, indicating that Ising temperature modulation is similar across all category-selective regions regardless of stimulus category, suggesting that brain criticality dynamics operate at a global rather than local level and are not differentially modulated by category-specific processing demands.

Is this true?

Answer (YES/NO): NO